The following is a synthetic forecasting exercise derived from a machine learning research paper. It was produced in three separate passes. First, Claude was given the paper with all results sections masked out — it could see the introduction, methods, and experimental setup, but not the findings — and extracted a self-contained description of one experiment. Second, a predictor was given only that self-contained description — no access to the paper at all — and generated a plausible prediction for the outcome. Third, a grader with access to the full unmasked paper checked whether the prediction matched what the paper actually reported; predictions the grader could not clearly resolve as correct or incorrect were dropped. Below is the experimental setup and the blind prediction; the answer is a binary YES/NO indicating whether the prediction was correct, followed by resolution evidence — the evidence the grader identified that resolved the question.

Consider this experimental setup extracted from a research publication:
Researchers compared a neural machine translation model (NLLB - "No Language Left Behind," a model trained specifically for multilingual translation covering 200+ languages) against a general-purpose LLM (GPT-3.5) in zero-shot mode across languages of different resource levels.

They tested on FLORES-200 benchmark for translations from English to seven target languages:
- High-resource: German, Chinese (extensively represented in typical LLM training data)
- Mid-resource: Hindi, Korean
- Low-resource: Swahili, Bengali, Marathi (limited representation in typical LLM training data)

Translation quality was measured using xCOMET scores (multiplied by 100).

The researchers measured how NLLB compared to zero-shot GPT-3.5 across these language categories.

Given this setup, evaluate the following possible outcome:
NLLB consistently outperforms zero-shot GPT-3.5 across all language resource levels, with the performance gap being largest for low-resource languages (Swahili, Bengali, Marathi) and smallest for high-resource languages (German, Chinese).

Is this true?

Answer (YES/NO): NO